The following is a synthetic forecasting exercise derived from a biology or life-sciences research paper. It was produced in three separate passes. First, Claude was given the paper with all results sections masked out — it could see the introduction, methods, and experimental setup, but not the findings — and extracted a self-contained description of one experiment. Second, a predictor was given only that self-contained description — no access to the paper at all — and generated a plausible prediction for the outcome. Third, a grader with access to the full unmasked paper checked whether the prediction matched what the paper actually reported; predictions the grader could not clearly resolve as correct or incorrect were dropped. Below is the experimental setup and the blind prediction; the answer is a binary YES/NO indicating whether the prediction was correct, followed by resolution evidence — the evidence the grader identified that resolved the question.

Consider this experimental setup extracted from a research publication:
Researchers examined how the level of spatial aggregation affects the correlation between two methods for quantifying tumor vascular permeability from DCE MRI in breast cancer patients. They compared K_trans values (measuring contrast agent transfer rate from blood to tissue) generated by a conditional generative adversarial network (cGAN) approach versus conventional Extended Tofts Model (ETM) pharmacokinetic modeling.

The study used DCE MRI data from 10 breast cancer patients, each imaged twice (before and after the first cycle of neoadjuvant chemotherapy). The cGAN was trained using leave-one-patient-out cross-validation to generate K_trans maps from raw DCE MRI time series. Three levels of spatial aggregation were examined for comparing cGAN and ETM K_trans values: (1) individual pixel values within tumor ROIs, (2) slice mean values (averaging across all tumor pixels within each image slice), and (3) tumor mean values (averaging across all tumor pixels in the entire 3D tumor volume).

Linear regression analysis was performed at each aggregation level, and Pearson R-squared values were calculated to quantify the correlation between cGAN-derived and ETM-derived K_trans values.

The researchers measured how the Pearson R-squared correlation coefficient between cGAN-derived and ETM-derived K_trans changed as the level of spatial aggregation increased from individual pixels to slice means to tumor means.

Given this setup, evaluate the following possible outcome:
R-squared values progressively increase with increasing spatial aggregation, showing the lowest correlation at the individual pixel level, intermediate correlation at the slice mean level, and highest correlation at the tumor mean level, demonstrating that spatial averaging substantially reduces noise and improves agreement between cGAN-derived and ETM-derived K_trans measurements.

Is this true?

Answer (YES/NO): NO